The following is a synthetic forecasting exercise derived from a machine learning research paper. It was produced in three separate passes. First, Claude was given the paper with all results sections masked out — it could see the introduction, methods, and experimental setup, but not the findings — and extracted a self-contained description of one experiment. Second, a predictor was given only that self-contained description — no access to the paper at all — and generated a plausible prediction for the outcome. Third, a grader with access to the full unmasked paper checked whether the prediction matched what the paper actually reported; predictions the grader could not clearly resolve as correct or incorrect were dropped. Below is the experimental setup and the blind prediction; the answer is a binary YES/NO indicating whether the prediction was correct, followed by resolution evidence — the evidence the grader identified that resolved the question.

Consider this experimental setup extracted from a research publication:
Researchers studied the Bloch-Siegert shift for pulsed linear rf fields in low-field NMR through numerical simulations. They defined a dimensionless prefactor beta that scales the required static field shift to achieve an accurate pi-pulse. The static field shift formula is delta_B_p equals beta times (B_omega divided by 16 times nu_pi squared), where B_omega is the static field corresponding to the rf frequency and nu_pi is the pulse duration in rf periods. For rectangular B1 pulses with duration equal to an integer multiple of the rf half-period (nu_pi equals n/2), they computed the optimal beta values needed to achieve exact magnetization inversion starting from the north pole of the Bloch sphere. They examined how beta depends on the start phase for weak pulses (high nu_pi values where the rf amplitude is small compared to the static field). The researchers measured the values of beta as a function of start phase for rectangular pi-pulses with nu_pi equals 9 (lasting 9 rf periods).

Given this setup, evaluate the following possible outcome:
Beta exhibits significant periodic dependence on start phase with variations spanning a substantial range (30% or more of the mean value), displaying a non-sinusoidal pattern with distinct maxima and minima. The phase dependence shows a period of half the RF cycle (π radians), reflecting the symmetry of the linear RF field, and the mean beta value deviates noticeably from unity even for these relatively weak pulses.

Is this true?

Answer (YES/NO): NO